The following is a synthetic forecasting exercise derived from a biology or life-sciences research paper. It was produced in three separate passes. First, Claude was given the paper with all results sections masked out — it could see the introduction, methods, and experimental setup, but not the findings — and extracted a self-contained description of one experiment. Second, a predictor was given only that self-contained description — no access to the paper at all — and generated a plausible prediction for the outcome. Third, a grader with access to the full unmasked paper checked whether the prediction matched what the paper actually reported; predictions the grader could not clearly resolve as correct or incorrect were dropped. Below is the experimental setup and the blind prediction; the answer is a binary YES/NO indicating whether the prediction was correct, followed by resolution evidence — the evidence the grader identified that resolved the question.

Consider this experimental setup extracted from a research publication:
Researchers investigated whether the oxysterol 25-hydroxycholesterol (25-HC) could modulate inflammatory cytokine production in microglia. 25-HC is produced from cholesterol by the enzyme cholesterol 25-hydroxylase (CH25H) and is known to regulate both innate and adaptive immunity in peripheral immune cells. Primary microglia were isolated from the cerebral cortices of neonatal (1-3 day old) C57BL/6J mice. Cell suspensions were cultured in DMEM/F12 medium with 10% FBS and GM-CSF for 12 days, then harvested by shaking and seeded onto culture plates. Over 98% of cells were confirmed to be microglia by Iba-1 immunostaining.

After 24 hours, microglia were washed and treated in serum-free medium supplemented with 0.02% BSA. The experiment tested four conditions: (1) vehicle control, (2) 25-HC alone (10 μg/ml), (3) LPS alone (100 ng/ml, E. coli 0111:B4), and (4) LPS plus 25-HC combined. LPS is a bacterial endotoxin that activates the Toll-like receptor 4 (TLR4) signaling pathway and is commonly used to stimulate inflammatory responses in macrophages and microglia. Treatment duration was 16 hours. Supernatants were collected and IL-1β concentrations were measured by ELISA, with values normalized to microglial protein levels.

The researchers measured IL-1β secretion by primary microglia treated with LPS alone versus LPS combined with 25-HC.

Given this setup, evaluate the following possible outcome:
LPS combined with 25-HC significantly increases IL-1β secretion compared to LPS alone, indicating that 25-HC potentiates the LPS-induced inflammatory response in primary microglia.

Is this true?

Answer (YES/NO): YES